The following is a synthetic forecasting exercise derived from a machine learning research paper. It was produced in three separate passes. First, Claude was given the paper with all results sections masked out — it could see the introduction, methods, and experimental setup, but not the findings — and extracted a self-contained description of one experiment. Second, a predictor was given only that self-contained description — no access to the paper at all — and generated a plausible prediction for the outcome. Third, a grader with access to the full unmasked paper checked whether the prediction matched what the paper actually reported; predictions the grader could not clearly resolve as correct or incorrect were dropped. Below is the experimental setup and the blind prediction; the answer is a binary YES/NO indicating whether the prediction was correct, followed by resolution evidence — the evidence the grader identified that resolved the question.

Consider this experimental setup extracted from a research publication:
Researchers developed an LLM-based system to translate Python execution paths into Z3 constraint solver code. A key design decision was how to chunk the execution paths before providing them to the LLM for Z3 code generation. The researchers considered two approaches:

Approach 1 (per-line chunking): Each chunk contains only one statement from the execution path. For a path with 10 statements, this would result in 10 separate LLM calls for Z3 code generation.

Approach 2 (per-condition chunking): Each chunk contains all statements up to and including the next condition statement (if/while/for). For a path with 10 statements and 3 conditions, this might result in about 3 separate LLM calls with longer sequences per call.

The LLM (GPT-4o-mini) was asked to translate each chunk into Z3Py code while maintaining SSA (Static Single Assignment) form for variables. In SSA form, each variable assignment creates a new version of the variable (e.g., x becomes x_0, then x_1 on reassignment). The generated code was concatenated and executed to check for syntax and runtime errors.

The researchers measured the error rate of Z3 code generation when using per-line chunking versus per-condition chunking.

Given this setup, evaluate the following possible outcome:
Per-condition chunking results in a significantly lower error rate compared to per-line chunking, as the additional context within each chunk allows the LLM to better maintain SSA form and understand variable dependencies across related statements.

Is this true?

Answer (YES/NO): NO